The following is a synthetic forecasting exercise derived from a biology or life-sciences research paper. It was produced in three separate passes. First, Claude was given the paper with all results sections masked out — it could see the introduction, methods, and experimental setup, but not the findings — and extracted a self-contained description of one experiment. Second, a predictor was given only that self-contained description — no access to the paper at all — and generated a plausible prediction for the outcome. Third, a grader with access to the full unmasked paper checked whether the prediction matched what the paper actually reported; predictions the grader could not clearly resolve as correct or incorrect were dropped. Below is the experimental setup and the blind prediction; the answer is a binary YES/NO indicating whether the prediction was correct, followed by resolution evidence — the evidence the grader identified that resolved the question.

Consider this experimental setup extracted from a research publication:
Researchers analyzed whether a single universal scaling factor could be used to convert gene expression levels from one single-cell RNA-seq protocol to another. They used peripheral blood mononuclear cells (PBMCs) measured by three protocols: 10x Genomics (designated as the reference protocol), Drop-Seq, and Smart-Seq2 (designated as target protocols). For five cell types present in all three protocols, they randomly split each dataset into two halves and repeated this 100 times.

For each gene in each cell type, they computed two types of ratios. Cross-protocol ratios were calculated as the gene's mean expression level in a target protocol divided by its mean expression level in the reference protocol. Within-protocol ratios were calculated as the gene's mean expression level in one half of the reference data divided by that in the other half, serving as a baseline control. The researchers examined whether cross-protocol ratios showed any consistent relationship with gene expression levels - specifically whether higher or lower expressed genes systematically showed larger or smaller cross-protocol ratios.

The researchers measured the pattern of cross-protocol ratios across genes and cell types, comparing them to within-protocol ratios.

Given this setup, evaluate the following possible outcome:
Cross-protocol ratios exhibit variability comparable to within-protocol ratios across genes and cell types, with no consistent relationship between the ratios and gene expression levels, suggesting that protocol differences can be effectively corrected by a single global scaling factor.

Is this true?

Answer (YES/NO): NO